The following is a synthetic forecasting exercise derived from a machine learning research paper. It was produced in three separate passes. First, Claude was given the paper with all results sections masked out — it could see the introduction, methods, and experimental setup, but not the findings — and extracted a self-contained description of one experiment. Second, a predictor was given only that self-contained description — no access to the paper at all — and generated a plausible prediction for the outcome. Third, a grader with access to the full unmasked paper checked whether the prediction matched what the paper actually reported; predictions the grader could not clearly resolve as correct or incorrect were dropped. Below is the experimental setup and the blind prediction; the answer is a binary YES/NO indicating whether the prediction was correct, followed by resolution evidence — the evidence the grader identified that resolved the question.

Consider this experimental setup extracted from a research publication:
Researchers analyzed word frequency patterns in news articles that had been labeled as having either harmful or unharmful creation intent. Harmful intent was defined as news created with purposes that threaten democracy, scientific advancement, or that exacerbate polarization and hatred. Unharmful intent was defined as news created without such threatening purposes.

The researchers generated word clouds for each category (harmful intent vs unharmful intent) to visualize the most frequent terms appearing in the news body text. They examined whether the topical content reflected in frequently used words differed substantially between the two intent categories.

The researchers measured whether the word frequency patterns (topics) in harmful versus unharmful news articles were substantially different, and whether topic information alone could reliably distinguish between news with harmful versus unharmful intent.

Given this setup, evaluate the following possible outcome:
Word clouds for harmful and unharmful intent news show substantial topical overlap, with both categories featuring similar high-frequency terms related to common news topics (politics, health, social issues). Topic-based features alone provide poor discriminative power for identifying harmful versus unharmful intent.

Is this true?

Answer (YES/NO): YES